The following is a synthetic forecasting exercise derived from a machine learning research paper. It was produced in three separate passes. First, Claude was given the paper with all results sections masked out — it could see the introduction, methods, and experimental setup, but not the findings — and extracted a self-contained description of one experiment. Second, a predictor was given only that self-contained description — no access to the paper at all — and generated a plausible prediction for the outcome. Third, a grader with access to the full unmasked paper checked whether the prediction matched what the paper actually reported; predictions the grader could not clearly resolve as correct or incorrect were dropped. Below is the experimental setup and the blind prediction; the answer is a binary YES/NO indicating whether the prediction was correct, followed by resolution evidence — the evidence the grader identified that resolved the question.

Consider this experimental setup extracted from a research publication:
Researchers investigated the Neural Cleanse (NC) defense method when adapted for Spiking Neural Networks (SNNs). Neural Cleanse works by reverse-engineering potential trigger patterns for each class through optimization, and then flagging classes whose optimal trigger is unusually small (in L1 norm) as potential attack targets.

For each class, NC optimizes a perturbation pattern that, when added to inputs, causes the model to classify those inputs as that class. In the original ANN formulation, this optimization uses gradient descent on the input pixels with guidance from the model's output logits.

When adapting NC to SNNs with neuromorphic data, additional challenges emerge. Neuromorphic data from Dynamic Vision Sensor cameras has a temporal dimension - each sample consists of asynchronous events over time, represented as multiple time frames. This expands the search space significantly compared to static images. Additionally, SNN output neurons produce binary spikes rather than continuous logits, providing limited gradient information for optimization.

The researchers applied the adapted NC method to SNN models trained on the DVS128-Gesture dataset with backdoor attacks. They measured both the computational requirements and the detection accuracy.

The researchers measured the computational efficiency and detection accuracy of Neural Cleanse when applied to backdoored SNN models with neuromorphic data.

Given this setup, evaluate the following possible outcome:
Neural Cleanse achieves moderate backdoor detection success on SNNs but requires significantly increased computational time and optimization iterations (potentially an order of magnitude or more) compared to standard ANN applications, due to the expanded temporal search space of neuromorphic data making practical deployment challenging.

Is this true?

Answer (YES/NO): NO